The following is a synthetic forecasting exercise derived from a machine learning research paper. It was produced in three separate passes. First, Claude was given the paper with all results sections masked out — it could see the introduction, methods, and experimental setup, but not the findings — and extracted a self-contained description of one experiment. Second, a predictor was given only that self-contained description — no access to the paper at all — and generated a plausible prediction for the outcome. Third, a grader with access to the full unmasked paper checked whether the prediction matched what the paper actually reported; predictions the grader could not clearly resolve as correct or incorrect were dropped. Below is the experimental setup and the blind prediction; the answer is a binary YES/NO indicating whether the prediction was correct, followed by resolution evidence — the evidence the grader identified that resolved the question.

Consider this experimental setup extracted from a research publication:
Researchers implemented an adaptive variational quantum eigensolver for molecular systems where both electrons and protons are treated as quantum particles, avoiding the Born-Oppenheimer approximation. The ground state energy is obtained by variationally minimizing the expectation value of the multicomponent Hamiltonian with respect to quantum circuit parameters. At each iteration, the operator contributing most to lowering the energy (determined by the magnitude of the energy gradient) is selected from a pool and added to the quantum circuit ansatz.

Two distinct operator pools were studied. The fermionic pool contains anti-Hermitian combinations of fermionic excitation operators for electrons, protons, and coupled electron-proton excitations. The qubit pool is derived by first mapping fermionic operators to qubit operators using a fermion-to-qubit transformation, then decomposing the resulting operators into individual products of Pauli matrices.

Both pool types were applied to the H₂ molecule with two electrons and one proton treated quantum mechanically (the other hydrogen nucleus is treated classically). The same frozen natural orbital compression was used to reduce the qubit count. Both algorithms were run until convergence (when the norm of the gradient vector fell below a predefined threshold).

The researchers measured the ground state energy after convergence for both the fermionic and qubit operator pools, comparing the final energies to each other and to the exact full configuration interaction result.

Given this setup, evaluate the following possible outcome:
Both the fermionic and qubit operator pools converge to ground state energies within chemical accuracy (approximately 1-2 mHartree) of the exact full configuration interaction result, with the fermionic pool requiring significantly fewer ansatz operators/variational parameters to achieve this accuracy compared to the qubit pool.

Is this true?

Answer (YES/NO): YES